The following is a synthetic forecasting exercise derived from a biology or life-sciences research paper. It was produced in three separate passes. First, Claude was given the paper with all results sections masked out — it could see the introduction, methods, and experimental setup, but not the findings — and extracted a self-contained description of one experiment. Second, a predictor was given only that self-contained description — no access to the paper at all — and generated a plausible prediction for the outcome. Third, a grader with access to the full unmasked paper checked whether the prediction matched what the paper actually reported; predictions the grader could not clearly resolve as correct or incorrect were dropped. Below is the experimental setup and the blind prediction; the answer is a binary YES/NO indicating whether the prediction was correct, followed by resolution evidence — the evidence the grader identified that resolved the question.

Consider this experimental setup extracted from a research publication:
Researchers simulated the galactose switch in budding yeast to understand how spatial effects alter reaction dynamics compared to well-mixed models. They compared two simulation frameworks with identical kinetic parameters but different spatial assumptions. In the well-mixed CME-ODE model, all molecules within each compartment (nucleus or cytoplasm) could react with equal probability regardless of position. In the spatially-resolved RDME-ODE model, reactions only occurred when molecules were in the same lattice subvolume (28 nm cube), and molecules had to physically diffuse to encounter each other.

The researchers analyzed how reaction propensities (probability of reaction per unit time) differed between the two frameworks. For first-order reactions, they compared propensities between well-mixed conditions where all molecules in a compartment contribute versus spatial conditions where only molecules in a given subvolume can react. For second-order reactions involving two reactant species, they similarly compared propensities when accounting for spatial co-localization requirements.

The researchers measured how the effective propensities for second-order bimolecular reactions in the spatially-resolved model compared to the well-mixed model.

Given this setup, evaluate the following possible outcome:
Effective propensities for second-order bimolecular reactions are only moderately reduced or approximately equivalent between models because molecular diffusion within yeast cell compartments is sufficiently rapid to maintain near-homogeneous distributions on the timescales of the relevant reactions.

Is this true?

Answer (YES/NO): NO